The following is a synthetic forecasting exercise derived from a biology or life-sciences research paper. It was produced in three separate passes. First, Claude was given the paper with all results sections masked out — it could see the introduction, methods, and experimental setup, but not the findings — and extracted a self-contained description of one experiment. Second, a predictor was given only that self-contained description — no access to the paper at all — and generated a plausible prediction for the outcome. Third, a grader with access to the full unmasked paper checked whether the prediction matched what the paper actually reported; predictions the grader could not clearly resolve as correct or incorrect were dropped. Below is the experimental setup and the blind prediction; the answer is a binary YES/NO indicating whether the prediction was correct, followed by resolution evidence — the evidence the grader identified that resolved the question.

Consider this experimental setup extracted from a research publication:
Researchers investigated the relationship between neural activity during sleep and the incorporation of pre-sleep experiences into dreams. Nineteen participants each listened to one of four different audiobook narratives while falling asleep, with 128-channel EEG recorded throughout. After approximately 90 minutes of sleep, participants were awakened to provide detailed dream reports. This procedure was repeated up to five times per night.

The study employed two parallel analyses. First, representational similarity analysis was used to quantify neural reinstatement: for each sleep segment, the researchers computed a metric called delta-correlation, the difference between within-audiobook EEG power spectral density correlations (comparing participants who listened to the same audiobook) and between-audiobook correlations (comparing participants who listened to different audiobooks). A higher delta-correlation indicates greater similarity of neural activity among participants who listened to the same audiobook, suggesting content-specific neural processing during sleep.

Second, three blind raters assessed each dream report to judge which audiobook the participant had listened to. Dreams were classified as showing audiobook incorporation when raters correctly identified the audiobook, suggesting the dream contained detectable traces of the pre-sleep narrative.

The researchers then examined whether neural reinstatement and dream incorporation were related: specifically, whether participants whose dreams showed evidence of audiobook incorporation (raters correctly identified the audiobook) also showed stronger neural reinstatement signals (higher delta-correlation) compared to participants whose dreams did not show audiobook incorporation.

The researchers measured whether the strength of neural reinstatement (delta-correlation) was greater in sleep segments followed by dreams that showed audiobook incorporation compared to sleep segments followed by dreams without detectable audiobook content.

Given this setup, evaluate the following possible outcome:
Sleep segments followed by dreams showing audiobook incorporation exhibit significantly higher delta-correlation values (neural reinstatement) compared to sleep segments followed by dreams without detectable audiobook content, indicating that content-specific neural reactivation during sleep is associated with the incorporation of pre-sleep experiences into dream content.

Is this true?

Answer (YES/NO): YES